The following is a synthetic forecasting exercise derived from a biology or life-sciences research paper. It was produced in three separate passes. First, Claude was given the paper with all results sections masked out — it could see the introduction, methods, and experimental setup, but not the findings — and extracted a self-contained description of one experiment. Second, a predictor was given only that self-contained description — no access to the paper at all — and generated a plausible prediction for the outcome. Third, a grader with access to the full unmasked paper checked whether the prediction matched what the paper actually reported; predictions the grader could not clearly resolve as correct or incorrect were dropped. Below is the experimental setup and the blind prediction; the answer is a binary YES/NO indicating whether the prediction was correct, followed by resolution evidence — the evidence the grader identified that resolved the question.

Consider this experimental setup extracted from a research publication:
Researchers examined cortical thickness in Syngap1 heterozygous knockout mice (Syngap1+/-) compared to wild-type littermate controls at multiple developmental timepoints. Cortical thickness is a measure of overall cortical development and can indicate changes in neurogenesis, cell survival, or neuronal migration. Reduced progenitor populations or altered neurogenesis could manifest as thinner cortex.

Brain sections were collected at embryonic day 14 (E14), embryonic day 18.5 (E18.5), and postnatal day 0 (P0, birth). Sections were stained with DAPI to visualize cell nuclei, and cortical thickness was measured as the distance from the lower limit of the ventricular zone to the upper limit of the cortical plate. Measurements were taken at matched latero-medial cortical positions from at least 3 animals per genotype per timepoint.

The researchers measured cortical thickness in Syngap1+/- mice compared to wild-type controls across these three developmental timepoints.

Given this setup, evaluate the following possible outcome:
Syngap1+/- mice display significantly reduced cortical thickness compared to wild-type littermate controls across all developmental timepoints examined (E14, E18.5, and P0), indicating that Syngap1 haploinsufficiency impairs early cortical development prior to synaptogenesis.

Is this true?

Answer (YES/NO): NO